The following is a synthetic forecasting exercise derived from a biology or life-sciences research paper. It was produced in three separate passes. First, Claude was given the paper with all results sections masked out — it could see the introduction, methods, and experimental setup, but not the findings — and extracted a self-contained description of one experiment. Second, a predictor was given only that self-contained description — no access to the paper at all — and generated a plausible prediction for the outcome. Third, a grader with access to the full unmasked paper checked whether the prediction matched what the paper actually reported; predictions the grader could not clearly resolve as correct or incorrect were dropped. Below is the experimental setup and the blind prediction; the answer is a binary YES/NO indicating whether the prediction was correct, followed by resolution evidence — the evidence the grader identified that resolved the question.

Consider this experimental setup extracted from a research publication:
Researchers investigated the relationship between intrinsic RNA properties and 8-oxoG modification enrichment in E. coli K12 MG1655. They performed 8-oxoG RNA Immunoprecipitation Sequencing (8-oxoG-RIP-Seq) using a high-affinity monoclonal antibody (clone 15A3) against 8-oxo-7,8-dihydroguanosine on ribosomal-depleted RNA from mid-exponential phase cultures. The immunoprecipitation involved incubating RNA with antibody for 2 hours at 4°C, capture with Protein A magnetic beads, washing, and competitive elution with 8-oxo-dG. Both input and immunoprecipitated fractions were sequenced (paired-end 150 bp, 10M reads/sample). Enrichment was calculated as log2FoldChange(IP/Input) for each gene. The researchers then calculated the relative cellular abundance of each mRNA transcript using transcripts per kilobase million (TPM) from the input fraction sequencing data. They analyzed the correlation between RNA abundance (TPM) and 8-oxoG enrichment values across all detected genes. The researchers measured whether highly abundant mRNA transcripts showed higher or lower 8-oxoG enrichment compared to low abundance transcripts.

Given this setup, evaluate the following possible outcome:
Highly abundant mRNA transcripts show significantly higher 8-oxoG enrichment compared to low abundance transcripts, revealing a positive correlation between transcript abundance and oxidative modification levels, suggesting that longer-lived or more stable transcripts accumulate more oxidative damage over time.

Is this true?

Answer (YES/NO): NO